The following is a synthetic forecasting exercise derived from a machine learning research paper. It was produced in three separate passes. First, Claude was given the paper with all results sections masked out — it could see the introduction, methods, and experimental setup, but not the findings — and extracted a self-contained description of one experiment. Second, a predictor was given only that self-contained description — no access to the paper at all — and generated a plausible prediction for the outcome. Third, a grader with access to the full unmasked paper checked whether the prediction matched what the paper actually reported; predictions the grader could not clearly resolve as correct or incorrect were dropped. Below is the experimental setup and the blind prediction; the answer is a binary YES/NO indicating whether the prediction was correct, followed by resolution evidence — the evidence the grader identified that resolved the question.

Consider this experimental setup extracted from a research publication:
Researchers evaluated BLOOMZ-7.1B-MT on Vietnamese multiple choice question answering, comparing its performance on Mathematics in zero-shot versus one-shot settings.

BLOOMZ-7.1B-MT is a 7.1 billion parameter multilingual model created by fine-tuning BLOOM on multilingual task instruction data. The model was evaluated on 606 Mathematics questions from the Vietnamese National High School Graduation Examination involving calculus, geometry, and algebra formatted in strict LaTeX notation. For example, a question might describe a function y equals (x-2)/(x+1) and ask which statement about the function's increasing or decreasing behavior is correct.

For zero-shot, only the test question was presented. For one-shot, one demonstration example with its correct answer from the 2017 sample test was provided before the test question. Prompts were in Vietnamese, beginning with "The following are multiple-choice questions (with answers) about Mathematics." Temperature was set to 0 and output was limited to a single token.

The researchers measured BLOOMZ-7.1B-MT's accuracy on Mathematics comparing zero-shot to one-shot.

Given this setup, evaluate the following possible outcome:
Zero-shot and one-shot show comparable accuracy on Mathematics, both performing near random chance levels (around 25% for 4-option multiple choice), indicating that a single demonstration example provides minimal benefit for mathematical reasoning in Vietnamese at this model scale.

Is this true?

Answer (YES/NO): NO